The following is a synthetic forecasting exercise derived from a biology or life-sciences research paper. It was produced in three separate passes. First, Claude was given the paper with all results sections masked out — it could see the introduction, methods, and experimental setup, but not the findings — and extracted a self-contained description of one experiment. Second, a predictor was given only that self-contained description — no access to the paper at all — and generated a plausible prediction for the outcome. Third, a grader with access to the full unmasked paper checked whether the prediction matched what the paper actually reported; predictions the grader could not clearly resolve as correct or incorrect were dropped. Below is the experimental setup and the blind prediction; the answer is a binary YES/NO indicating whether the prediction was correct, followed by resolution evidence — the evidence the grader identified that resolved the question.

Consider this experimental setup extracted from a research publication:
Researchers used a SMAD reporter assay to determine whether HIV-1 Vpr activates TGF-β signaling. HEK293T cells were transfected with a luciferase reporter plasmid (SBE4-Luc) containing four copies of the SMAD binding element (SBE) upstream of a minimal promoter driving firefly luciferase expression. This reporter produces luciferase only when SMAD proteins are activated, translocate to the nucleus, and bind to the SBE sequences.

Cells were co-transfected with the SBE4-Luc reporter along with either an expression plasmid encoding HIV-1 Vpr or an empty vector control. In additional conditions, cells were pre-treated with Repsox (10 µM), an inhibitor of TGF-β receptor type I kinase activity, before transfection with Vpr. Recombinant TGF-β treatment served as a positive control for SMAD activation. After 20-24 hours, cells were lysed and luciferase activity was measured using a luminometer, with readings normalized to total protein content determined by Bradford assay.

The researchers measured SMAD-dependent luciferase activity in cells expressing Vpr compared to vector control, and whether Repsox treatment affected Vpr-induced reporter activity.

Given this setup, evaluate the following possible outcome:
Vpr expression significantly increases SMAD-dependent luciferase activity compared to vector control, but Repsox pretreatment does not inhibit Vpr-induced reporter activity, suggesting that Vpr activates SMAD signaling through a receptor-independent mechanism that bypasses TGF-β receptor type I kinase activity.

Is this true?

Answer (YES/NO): NO